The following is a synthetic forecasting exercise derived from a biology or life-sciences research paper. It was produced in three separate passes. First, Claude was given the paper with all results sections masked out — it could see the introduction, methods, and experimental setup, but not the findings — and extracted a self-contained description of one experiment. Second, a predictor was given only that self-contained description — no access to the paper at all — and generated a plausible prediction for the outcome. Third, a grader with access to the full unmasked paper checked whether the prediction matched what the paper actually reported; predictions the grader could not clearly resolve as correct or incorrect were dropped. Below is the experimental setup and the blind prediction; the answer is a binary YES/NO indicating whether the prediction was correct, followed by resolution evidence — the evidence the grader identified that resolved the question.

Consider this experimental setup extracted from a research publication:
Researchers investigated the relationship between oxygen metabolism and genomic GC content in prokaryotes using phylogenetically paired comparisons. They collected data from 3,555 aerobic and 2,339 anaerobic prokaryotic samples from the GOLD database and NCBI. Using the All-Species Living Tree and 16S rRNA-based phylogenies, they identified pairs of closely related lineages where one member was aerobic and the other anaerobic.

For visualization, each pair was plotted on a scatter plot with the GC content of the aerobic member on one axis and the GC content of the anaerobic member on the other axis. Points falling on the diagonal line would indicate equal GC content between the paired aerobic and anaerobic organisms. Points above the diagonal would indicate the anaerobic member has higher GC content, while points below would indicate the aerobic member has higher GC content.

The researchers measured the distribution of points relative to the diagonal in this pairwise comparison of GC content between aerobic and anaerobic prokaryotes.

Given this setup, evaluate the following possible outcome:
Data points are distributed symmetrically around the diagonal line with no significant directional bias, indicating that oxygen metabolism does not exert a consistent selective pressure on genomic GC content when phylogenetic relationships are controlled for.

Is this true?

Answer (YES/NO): NO